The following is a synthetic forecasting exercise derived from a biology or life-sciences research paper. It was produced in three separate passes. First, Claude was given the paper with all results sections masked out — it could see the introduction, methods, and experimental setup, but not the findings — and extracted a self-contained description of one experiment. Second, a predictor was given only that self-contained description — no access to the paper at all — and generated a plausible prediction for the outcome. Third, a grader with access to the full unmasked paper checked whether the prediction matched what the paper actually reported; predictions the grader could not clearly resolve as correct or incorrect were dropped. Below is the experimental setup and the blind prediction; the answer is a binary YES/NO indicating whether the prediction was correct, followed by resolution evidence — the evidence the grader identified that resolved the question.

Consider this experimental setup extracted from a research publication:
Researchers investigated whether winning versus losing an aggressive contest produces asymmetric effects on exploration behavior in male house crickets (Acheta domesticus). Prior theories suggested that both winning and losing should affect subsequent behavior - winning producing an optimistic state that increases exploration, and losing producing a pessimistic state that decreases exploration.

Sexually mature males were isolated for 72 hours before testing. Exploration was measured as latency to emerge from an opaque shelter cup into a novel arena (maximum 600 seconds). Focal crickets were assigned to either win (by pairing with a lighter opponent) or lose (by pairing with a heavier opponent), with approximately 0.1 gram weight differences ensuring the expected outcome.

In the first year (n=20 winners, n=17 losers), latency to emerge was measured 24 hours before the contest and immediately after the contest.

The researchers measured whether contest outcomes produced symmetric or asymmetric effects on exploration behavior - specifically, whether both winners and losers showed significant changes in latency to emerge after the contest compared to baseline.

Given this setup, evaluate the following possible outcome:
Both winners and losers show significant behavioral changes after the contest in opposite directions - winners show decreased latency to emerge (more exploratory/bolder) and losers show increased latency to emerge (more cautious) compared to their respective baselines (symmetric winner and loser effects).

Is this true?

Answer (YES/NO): NO